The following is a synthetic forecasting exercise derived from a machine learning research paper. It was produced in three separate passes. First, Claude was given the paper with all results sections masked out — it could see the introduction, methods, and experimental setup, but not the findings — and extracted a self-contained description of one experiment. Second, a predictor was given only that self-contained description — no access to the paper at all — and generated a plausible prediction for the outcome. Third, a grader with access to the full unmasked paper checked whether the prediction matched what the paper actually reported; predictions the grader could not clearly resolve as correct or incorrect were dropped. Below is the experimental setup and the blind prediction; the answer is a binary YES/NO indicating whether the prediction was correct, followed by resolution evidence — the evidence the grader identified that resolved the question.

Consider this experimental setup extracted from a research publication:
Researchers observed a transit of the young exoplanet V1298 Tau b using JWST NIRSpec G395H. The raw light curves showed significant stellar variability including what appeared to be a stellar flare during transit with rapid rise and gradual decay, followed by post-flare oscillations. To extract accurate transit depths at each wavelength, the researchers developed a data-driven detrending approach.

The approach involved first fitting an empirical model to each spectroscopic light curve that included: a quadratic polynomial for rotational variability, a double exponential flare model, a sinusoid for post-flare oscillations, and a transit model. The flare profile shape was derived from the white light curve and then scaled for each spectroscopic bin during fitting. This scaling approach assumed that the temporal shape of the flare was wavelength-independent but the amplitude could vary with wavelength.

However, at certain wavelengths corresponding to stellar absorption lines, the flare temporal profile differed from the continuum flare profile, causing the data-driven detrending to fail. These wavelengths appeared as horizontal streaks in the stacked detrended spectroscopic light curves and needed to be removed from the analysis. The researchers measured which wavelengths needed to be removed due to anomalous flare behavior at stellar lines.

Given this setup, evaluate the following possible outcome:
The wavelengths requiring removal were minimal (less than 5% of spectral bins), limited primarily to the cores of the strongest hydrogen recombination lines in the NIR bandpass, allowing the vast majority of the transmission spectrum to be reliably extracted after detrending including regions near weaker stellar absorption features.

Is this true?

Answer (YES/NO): NO